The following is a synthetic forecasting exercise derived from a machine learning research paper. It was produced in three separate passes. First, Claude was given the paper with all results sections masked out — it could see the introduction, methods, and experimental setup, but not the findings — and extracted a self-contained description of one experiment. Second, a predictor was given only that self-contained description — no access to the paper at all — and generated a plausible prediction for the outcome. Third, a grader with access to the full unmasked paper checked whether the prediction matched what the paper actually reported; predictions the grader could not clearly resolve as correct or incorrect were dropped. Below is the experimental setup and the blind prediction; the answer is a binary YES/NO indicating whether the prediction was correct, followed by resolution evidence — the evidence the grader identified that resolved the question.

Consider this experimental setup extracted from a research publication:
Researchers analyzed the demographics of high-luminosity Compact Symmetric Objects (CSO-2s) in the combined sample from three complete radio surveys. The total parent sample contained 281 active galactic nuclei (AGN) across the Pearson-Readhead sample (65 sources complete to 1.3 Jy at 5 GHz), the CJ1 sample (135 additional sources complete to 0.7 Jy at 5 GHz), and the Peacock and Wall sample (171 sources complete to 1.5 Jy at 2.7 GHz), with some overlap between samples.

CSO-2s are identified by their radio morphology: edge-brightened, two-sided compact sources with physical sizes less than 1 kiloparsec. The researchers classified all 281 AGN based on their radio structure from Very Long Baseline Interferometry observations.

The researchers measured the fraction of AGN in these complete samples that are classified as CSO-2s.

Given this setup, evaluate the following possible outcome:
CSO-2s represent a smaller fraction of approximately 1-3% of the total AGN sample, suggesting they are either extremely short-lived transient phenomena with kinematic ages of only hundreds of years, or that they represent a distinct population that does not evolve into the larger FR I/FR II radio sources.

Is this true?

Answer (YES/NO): NO